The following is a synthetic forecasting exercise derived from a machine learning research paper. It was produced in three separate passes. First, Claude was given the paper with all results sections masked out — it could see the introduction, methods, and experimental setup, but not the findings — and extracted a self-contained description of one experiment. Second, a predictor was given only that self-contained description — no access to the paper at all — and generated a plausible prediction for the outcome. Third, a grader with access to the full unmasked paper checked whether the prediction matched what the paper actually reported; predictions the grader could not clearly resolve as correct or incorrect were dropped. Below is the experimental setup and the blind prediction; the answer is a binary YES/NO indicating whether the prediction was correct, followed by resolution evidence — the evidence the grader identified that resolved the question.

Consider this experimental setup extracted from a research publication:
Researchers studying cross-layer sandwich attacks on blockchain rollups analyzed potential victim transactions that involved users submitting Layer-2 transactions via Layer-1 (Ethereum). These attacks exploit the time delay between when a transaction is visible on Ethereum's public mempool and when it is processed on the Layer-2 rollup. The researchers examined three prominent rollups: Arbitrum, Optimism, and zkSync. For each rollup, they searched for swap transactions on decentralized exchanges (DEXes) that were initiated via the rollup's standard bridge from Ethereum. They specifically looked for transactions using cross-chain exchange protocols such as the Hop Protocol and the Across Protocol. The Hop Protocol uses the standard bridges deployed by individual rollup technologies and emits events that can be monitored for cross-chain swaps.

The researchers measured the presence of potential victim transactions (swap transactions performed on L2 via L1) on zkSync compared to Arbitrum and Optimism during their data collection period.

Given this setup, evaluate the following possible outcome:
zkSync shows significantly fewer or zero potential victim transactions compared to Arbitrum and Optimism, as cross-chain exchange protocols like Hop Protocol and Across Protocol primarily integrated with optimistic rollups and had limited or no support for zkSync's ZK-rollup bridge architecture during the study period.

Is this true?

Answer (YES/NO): YES